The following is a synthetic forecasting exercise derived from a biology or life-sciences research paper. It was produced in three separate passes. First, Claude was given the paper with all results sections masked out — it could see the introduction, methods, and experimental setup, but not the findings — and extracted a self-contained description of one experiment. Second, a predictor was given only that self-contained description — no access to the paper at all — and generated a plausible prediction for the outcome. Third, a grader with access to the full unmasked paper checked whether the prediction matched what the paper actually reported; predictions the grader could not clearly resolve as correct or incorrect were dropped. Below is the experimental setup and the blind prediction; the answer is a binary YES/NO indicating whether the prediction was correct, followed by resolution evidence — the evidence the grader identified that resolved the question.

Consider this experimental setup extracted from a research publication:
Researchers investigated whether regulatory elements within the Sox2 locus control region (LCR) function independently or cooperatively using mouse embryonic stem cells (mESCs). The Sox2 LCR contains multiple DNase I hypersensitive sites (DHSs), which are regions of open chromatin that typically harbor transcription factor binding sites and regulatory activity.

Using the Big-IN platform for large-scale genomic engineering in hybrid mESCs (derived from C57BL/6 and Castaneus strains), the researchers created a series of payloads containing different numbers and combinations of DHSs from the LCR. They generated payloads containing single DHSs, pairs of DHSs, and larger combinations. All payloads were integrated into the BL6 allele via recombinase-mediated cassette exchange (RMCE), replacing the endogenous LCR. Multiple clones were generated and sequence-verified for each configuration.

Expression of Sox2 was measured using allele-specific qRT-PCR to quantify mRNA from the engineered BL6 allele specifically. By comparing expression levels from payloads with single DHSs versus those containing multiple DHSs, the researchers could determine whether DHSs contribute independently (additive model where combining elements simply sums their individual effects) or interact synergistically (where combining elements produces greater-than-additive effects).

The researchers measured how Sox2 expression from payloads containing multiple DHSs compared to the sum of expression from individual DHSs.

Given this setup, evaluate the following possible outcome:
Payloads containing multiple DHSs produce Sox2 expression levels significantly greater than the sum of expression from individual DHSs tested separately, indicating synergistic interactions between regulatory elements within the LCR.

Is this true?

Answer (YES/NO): YES